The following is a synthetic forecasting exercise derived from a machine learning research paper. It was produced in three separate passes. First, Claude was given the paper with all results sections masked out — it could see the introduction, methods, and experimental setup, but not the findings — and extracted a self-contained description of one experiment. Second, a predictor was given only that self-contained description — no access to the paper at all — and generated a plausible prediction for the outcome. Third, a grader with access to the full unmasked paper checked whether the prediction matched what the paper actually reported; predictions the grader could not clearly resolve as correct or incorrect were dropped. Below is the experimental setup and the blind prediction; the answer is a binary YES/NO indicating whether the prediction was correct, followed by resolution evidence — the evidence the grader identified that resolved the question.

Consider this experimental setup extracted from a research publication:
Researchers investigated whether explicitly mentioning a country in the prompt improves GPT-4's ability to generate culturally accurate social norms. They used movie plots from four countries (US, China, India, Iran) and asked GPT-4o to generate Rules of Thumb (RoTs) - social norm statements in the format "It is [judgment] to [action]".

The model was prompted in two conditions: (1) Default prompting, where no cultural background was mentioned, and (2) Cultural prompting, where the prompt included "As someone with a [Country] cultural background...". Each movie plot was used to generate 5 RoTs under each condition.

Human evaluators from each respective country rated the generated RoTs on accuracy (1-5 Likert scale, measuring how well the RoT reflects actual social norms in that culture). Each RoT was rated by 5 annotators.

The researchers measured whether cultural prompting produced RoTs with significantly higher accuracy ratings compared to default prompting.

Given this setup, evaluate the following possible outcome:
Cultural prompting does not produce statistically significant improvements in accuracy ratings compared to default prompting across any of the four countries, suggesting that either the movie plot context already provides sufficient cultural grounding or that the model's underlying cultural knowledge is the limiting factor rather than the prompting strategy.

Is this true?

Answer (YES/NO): YES